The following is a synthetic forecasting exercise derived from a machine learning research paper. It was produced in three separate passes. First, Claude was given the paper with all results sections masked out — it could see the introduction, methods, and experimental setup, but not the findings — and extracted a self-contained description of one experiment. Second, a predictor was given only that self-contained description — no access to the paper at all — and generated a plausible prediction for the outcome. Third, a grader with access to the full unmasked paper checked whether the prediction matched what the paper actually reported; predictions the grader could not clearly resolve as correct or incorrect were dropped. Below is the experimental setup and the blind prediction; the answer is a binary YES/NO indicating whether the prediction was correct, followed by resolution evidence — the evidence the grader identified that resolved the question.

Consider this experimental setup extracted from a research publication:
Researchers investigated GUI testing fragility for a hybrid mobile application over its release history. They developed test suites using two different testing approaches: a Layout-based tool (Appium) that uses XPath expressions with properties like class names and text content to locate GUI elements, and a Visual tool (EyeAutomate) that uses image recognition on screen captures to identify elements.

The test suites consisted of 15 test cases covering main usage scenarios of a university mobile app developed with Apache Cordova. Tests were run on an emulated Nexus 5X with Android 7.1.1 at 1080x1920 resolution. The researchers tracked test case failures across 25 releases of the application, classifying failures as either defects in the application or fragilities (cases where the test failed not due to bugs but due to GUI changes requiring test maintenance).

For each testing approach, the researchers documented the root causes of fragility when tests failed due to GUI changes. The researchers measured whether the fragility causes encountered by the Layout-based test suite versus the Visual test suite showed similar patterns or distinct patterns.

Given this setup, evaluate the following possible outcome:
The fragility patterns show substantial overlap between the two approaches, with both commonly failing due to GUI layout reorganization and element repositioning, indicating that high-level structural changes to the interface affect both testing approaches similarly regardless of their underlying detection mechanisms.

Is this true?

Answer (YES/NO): NO